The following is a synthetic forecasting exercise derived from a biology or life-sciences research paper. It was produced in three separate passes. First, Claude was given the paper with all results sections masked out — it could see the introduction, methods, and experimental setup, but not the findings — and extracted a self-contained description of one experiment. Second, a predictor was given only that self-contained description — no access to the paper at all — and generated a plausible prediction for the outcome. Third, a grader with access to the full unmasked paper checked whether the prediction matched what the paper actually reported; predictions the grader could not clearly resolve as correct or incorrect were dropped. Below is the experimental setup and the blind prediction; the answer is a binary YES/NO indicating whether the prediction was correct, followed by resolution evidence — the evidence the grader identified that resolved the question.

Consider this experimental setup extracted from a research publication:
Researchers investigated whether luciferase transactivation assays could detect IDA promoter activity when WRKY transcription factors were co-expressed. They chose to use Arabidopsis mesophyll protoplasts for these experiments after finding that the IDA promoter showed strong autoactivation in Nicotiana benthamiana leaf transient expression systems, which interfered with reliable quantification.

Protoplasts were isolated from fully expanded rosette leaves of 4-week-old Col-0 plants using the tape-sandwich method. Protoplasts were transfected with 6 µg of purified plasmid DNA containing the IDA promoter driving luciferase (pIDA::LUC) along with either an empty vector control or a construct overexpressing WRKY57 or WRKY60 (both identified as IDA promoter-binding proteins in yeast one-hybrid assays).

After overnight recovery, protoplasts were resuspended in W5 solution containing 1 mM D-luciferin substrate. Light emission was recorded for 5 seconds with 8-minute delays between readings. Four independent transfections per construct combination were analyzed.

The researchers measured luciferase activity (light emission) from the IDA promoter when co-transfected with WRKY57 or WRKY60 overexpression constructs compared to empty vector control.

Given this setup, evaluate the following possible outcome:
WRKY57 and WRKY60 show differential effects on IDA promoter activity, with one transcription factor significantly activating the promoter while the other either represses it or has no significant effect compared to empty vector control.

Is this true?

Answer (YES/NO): YES